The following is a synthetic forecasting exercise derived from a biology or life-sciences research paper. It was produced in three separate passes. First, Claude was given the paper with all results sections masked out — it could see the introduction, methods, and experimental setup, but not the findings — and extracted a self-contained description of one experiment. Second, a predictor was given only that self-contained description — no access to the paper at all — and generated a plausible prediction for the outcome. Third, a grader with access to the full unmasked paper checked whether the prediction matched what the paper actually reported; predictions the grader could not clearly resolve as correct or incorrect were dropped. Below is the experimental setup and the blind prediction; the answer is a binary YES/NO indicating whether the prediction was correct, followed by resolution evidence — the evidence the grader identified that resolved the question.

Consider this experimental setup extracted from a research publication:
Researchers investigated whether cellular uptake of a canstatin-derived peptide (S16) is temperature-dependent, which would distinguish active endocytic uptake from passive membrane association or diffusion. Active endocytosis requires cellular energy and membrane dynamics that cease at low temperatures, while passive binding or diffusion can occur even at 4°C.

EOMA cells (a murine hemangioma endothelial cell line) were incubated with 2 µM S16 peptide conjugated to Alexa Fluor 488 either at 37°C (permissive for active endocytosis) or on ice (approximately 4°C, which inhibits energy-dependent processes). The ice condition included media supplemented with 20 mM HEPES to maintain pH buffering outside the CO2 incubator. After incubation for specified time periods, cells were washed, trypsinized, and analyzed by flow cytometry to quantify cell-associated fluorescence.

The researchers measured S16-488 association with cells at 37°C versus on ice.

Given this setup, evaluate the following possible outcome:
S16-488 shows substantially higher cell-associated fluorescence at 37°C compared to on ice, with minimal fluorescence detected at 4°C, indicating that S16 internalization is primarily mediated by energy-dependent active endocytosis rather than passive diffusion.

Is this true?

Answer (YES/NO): YES